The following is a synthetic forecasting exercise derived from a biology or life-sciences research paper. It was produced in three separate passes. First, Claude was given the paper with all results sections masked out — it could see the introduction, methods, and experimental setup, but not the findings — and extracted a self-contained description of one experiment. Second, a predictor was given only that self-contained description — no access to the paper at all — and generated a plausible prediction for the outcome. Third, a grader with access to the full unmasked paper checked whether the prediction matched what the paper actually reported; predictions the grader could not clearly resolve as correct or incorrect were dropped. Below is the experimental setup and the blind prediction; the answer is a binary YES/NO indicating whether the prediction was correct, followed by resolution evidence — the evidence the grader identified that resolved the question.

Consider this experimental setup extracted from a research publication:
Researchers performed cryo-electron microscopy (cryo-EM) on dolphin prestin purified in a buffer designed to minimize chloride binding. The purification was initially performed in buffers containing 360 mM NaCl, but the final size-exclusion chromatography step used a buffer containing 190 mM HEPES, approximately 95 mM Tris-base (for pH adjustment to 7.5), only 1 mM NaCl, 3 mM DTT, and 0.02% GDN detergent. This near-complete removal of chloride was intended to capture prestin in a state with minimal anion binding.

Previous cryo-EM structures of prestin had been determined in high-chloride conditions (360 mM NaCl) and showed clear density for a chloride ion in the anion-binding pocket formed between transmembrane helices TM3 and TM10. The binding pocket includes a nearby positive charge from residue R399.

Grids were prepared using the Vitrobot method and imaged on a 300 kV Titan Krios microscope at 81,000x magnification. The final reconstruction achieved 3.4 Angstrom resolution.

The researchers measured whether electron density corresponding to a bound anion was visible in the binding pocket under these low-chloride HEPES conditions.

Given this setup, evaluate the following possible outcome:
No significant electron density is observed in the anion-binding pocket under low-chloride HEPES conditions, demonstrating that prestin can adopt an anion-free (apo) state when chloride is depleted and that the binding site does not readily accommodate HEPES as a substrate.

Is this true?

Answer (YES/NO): NO